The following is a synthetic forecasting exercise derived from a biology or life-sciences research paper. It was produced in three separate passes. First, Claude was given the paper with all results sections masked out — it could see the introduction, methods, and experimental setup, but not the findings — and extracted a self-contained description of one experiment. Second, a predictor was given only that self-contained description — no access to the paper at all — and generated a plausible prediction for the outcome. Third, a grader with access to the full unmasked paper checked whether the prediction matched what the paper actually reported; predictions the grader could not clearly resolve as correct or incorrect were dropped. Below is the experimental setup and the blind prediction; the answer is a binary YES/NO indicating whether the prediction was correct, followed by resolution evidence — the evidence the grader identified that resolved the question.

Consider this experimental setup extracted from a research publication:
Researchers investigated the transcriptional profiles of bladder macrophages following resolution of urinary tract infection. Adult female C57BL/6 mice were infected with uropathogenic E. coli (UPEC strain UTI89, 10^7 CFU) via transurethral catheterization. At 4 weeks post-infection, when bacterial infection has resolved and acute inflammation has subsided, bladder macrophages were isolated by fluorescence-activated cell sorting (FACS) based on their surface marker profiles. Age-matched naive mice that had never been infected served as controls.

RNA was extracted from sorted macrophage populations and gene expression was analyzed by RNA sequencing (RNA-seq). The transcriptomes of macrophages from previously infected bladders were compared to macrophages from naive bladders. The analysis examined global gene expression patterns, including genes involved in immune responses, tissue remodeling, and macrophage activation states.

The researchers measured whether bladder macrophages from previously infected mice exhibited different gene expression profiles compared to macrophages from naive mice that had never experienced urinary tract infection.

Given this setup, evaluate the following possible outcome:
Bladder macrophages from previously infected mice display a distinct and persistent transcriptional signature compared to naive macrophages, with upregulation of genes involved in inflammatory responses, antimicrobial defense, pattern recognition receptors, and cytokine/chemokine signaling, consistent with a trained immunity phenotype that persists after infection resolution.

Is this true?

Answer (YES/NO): NO